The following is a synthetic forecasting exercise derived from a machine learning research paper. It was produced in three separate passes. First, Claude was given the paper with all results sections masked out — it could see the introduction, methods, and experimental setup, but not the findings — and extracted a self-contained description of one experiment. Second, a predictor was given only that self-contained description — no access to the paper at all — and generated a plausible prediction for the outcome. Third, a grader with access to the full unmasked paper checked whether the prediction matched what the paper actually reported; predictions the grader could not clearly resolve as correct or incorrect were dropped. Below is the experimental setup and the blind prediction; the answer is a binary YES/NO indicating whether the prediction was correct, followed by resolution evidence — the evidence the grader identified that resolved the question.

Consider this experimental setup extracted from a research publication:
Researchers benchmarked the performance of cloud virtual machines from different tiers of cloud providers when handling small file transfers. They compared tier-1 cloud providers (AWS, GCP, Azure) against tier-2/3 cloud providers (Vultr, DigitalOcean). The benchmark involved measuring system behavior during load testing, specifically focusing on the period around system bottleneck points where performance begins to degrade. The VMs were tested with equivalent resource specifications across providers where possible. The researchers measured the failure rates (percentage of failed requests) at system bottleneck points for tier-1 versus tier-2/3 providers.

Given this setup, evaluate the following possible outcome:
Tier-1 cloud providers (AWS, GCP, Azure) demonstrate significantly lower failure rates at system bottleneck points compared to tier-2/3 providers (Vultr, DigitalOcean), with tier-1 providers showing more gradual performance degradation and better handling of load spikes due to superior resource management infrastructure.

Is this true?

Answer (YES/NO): YES